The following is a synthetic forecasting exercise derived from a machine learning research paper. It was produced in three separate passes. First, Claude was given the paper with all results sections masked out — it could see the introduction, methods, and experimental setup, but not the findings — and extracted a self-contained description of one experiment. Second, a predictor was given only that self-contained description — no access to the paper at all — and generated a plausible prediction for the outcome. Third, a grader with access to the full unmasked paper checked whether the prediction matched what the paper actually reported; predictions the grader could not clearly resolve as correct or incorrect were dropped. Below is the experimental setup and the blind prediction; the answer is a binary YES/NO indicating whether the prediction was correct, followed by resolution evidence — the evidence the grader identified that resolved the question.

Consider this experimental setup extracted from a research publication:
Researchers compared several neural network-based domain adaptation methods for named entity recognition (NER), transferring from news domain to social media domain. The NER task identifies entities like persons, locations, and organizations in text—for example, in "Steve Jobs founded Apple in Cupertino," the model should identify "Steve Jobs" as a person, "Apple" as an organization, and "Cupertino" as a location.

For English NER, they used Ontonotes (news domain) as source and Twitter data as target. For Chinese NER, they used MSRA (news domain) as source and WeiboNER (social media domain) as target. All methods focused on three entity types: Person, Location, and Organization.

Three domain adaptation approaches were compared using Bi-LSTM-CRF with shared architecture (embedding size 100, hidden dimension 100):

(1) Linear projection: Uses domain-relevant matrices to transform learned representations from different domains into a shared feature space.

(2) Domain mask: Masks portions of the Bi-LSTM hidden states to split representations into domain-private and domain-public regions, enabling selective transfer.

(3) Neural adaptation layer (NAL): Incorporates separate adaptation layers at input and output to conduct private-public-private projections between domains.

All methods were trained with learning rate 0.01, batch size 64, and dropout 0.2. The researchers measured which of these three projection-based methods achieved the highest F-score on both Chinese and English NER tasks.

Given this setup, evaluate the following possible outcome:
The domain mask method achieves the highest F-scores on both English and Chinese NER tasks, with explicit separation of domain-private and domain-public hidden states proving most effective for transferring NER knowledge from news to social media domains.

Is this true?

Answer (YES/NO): NO